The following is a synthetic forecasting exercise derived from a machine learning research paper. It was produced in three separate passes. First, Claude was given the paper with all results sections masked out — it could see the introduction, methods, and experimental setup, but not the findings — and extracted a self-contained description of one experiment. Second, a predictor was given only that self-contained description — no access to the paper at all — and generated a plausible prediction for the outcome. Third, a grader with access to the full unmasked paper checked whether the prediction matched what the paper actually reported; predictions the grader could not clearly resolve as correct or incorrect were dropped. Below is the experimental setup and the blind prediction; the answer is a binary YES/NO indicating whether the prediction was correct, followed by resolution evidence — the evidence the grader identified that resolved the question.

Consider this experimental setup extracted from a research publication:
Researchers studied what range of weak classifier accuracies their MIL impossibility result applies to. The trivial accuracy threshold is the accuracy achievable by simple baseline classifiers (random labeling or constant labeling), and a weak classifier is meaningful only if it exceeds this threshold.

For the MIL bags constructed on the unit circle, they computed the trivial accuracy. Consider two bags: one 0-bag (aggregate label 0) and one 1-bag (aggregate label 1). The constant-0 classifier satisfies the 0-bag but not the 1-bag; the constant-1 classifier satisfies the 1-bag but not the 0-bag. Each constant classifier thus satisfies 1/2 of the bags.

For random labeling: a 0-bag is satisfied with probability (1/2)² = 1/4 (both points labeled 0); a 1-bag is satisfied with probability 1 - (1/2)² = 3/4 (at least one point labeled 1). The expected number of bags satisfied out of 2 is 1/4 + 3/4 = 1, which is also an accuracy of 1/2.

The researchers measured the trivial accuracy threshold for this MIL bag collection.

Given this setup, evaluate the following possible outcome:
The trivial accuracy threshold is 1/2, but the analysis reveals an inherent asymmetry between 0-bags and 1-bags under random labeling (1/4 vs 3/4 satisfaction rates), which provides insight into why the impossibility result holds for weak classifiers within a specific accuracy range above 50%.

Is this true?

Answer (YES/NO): NO